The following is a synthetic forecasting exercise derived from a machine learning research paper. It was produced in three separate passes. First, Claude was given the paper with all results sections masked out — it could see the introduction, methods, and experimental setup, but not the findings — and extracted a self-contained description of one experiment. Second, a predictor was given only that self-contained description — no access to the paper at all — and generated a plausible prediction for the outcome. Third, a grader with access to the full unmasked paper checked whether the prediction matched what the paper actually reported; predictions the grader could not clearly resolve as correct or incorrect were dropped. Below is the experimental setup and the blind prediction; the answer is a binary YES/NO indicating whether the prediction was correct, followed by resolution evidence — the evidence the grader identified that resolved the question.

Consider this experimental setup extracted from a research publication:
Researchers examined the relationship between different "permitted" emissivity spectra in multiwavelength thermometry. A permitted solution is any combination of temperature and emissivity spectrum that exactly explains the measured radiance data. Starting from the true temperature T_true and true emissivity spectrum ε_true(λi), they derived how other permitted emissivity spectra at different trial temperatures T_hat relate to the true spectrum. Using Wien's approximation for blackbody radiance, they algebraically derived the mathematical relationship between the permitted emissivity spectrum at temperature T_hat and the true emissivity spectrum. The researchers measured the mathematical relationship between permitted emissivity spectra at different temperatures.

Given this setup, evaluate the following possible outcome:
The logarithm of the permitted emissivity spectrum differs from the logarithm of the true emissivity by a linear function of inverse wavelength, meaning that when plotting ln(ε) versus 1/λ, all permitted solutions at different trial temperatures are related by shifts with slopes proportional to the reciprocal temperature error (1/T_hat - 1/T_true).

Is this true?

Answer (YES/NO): YES